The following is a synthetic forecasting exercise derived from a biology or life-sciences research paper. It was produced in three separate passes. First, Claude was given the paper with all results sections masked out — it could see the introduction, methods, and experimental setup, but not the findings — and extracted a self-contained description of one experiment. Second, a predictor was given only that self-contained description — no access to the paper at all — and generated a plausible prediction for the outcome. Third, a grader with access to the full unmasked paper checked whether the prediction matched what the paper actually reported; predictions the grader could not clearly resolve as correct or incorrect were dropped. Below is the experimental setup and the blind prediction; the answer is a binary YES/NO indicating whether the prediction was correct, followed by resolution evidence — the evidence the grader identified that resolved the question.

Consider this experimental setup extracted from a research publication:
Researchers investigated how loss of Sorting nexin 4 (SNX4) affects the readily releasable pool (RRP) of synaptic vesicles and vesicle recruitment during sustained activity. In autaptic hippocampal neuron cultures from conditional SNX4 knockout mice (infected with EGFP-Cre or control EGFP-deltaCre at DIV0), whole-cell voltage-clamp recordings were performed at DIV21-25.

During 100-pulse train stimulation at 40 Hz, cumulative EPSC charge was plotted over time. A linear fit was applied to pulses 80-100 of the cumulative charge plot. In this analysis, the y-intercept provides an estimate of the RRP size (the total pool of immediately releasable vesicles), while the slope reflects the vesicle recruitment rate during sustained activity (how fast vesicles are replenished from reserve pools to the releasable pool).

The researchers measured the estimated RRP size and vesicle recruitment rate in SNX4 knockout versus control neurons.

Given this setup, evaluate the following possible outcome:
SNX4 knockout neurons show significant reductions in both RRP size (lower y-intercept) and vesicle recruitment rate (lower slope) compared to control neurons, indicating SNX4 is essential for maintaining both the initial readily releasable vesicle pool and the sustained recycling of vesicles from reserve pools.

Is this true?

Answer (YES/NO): NO